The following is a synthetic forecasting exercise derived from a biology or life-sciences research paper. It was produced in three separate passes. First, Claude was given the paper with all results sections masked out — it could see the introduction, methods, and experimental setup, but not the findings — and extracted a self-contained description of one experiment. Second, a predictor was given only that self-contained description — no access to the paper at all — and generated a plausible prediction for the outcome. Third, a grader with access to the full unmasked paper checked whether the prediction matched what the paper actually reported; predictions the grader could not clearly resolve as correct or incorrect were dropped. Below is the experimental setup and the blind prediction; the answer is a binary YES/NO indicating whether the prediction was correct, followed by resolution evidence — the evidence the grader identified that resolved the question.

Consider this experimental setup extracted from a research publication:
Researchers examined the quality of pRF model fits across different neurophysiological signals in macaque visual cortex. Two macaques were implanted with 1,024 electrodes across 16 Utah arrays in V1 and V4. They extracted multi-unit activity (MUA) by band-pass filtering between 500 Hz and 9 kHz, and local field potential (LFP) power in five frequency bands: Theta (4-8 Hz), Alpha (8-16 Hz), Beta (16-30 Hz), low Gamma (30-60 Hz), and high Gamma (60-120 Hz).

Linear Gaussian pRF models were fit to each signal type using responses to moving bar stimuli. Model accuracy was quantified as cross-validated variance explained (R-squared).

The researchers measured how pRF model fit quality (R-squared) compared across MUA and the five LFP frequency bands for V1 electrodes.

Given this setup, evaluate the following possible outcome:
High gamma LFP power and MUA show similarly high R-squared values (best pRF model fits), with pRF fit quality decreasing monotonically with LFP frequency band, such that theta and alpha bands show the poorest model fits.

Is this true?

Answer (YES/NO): NO